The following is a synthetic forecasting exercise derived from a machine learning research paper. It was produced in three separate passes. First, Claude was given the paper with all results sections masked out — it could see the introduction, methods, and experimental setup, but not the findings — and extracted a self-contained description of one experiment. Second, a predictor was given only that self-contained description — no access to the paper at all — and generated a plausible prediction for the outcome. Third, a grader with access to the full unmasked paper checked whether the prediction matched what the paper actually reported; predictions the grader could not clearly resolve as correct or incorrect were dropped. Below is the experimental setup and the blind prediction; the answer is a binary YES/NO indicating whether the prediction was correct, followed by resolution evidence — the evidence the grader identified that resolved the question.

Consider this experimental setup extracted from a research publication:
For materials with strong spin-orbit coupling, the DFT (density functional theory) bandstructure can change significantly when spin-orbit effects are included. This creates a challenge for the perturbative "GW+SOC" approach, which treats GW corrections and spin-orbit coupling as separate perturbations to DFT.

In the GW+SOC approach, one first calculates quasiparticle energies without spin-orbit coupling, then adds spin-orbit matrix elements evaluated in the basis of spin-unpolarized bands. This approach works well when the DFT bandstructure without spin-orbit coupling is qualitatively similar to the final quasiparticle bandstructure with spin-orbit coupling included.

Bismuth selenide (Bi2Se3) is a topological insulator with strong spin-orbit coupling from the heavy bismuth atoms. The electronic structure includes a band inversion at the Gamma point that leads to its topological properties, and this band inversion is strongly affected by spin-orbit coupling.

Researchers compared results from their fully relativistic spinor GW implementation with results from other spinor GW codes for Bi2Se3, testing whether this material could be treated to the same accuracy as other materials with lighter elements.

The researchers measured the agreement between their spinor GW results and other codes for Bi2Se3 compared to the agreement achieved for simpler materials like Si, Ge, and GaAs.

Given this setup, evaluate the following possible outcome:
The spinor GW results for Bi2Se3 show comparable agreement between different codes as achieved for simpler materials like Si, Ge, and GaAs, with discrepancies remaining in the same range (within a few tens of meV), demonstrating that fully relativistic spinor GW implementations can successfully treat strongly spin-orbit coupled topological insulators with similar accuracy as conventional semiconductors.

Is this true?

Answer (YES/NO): NO